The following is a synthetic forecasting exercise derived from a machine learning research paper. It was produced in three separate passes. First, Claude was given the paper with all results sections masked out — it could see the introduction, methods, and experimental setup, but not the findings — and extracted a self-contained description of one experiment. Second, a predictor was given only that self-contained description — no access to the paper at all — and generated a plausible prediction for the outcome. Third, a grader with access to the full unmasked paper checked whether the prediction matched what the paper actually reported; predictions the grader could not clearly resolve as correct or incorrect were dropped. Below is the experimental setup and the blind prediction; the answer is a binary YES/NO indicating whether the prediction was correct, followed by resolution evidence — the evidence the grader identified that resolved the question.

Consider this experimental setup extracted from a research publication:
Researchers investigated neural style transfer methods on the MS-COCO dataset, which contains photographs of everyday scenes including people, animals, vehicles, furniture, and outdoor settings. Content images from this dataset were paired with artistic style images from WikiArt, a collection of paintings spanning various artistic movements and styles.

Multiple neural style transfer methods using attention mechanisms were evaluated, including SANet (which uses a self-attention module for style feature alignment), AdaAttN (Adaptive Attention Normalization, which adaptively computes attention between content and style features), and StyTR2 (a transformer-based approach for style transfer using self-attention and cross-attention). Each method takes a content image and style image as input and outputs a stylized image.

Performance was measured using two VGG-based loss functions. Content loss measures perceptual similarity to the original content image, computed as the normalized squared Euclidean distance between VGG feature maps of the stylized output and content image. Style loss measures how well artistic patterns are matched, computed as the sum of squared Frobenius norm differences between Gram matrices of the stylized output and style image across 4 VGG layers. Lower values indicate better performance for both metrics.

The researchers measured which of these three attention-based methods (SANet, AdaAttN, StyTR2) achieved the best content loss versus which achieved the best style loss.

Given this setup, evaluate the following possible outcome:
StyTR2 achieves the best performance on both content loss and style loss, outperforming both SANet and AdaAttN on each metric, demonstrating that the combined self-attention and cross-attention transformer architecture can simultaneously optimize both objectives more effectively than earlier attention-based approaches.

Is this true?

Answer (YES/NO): NO